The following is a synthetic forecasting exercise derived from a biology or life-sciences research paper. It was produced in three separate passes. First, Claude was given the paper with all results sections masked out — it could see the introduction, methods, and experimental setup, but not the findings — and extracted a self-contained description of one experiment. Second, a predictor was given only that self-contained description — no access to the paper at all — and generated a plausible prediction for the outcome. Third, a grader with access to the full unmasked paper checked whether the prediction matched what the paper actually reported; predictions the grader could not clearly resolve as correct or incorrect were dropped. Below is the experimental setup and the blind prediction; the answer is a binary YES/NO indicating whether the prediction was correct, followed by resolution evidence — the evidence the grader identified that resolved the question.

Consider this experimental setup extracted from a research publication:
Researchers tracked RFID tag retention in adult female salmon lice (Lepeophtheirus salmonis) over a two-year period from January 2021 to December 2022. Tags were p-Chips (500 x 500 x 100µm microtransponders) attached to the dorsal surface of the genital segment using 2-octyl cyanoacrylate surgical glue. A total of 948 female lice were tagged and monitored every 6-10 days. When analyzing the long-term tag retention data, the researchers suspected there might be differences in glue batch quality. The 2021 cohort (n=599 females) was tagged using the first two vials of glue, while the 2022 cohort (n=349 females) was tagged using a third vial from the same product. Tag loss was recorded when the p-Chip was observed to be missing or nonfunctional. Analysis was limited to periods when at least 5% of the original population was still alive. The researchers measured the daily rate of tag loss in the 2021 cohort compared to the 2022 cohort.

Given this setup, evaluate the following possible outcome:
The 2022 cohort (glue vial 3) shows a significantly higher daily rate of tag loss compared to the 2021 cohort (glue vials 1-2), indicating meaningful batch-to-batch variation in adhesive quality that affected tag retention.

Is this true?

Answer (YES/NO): YES